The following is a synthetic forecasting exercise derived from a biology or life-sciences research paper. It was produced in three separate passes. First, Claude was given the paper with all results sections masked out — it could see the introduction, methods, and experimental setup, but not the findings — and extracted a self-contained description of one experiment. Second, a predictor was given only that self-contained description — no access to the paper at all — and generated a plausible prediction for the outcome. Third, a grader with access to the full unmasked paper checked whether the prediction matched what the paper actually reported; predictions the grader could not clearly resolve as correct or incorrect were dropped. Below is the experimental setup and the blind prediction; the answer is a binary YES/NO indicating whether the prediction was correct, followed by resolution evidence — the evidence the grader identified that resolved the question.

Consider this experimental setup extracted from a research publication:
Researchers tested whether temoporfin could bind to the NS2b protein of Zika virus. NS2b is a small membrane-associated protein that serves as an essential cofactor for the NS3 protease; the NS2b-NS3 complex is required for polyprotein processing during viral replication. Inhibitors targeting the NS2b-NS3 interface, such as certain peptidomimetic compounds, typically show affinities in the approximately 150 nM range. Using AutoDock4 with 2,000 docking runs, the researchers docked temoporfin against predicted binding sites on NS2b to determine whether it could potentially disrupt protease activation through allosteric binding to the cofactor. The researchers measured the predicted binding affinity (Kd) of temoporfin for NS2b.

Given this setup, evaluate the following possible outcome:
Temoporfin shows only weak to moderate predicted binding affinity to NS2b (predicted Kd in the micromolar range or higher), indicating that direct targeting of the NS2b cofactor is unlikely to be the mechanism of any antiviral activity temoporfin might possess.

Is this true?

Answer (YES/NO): NO